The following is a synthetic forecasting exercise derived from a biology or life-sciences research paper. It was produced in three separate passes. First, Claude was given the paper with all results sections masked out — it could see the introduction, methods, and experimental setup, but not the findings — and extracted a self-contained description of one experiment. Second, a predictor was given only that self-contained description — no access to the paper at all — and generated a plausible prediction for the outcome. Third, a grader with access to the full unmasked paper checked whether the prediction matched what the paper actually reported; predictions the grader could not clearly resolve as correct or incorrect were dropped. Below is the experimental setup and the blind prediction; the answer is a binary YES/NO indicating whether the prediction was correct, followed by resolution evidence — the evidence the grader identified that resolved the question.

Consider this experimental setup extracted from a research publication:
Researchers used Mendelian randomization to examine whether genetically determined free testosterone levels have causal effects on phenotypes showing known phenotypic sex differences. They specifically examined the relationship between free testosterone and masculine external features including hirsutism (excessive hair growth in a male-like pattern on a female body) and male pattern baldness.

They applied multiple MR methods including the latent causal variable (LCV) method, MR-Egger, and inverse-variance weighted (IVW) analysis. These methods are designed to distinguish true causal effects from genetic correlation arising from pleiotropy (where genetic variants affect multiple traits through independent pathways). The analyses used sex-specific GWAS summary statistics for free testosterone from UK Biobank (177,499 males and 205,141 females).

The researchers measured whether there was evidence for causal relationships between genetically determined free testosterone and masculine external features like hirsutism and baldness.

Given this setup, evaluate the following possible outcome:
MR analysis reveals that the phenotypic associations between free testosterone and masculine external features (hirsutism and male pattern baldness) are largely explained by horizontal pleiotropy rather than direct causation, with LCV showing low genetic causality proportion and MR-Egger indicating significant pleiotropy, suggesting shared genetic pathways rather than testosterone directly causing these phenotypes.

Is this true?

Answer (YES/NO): NO